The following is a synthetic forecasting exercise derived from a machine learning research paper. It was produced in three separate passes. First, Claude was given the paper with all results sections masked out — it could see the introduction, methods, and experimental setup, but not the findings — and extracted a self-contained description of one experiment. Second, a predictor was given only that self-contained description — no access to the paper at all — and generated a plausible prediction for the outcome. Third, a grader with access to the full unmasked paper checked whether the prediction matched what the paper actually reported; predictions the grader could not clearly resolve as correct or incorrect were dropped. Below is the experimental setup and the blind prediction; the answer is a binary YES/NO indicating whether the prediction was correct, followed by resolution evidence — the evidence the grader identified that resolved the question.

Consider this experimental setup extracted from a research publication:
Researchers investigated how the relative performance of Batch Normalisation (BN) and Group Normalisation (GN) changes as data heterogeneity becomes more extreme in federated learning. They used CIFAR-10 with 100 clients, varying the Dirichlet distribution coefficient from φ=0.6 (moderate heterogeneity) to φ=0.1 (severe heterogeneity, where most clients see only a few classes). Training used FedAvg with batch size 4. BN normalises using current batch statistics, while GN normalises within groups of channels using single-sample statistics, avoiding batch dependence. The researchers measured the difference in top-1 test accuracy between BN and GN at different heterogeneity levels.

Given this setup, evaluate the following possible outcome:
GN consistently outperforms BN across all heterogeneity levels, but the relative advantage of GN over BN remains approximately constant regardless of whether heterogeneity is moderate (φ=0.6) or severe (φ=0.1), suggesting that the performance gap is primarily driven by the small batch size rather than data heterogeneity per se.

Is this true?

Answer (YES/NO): NO